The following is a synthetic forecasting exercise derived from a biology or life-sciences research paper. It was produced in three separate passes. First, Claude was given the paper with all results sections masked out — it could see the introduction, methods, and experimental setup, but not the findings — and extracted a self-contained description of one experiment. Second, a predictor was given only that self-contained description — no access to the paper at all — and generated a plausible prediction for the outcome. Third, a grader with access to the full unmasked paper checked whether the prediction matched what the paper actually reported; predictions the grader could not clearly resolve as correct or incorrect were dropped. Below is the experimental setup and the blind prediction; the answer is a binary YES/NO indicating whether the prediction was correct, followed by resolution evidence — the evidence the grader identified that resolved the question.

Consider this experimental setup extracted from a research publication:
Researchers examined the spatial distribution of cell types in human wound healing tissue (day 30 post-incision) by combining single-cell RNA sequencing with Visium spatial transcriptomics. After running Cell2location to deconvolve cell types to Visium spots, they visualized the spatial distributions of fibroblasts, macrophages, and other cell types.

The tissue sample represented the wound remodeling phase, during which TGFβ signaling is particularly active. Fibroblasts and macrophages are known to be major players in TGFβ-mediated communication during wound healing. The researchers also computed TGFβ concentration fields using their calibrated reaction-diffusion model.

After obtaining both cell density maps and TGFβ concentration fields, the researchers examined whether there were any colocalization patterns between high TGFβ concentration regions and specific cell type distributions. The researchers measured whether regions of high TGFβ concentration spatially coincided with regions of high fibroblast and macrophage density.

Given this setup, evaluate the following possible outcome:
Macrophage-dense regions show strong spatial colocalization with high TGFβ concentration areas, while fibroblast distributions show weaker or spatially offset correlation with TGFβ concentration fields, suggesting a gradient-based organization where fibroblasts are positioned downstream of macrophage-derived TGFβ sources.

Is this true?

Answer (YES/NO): NO